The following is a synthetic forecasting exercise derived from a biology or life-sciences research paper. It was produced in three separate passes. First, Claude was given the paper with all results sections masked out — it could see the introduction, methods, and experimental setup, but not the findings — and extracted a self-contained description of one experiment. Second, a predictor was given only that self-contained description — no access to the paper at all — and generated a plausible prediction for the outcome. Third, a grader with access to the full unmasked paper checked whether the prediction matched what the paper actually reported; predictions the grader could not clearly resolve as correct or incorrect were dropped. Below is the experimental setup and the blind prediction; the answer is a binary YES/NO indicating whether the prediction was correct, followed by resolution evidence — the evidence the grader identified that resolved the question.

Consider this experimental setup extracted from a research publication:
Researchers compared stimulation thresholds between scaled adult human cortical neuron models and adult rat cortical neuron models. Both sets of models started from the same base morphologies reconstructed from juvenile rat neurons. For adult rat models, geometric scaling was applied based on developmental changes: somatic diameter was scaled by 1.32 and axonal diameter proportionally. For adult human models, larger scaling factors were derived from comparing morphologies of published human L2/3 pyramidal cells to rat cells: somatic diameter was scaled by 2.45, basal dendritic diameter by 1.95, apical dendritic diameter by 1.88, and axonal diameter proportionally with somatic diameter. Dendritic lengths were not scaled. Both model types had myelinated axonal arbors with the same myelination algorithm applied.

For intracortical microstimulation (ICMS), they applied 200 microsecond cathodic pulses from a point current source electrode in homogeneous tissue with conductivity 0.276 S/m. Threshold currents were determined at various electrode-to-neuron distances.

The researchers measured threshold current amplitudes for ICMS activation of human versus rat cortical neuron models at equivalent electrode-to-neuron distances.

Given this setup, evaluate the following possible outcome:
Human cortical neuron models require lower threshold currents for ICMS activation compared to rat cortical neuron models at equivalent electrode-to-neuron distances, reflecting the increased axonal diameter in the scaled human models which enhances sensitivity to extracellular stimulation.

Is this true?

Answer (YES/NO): YES